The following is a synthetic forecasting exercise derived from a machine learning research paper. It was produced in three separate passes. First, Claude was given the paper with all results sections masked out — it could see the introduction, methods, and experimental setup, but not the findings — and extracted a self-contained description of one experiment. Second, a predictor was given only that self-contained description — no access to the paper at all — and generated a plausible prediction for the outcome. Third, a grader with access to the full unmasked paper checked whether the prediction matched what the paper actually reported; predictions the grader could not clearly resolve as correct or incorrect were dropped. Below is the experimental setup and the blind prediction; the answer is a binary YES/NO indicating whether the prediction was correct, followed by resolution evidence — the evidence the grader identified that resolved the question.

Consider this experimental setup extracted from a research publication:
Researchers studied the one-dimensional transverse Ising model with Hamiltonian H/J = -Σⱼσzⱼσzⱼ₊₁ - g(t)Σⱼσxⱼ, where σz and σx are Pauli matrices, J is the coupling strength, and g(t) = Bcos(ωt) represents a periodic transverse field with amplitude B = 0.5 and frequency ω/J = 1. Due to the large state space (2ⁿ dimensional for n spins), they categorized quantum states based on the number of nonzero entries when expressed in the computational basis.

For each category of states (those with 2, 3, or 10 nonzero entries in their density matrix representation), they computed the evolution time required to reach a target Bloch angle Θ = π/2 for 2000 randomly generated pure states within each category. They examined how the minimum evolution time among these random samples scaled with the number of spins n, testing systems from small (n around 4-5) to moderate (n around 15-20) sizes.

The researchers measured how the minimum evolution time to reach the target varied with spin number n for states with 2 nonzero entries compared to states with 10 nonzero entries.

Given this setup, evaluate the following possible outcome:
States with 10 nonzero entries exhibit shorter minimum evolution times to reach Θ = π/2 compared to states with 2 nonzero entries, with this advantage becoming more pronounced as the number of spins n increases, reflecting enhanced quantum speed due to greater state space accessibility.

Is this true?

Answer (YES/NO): NO